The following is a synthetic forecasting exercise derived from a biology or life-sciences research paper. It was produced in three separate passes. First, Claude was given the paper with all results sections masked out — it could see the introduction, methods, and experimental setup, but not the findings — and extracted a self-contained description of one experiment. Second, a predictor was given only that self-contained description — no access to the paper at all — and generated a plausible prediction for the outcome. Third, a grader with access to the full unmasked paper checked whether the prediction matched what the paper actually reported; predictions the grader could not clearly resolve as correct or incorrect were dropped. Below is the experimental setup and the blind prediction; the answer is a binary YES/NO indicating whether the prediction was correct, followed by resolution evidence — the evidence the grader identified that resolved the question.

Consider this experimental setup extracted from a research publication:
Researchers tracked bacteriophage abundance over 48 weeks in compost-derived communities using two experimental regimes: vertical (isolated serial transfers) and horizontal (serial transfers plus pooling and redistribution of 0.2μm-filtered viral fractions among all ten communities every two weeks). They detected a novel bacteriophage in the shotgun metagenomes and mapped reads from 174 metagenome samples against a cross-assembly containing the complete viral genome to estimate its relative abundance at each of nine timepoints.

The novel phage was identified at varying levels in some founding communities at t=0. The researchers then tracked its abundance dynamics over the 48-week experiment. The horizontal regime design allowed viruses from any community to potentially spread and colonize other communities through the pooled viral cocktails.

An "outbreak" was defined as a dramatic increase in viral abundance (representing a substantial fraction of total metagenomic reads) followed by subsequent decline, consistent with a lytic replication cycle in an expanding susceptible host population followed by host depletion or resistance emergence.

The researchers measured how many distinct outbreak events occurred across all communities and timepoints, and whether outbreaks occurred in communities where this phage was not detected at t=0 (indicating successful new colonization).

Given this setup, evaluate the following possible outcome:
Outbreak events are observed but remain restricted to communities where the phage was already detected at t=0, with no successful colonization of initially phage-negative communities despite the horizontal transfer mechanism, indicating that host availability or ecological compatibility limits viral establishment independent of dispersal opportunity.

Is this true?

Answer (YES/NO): NO